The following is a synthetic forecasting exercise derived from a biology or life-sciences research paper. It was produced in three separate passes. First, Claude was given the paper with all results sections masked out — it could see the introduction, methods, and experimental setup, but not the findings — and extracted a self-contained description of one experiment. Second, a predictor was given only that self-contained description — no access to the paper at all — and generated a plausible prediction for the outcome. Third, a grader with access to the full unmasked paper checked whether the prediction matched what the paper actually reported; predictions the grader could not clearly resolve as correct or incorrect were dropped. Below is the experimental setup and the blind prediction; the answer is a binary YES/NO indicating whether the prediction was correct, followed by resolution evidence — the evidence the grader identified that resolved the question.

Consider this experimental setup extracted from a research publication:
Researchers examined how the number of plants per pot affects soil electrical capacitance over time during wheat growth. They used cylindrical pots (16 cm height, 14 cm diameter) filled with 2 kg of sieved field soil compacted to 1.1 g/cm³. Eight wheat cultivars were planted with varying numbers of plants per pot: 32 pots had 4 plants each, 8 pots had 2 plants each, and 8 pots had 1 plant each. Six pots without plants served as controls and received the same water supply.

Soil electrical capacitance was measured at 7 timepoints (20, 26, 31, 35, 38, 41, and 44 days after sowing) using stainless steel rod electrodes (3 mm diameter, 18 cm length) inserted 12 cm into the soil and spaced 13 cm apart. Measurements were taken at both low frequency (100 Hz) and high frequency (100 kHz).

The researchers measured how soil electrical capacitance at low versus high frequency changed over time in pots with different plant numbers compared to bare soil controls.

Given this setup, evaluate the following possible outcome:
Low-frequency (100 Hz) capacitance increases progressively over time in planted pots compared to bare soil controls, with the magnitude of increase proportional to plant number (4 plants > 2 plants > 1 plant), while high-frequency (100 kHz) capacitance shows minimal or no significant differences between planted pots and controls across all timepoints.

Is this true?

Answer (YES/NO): NO